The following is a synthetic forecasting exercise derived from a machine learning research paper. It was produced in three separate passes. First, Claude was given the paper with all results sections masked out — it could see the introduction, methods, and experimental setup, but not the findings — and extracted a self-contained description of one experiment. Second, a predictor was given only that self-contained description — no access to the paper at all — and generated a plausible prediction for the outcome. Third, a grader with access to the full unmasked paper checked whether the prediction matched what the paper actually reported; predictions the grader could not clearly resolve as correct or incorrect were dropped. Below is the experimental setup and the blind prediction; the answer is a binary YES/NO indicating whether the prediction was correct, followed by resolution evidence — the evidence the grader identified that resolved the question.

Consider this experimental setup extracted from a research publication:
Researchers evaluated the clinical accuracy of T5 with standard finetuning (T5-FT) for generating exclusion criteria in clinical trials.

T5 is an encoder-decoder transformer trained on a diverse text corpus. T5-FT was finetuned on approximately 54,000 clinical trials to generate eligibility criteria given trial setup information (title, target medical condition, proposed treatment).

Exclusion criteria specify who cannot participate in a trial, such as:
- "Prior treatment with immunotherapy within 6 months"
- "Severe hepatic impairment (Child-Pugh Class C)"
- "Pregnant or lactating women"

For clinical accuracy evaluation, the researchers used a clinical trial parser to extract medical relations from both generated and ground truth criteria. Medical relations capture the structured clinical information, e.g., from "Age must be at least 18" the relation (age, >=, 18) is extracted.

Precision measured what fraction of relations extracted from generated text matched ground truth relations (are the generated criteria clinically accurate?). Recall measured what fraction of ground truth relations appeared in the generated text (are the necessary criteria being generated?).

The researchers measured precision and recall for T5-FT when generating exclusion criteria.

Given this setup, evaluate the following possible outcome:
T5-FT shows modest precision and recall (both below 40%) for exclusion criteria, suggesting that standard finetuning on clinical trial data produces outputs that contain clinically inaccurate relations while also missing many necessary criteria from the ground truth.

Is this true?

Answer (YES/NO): NO